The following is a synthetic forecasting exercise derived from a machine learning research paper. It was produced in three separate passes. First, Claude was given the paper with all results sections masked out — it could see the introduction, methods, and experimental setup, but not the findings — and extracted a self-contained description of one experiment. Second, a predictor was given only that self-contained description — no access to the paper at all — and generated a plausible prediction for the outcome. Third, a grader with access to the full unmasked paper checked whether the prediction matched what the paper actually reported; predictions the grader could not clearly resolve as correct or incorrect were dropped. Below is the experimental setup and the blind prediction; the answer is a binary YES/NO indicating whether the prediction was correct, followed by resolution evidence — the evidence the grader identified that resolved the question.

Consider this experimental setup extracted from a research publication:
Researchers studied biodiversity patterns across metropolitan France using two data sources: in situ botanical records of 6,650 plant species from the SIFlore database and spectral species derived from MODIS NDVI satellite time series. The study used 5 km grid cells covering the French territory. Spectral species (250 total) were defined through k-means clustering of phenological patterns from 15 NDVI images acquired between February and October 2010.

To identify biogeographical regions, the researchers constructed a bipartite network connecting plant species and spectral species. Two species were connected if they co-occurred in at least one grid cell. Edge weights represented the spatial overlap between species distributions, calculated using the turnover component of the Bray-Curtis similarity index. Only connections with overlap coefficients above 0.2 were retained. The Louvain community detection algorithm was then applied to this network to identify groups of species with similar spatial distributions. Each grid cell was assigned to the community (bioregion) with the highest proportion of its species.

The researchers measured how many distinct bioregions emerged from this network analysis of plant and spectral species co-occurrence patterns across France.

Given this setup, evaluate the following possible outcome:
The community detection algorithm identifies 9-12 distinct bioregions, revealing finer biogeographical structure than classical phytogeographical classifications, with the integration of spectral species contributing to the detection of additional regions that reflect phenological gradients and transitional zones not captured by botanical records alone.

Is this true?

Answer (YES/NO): NO